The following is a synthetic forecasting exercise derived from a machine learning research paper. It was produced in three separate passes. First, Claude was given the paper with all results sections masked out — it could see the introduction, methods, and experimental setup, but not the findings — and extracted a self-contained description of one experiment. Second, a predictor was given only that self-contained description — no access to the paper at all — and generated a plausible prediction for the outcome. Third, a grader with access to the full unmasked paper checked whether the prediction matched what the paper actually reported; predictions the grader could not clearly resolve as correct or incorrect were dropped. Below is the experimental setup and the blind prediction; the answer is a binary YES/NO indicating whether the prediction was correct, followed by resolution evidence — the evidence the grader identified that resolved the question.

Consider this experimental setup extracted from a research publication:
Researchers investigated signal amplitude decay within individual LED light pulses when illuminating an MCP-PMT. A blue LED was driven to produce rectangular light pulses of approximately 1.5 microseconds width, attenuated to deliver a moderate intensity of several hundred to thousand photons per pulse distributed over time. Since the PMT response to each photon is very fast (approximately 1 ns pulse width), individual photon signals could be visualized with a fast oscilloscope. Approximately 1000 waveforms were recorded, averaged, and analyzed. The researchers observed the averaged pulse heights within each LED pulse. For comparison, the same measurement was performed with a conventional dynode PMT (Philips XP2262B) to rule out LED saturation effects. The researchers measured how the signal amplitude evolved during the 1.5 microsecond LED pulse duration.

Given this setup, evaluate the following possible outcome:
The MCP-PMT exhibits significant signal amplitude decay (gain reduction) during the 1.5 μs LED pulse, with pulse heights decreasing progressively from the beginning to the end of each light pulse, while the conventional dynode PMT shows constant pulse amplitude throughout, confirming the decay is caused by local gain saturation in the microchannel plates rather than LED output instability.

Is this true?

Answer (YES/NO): YES